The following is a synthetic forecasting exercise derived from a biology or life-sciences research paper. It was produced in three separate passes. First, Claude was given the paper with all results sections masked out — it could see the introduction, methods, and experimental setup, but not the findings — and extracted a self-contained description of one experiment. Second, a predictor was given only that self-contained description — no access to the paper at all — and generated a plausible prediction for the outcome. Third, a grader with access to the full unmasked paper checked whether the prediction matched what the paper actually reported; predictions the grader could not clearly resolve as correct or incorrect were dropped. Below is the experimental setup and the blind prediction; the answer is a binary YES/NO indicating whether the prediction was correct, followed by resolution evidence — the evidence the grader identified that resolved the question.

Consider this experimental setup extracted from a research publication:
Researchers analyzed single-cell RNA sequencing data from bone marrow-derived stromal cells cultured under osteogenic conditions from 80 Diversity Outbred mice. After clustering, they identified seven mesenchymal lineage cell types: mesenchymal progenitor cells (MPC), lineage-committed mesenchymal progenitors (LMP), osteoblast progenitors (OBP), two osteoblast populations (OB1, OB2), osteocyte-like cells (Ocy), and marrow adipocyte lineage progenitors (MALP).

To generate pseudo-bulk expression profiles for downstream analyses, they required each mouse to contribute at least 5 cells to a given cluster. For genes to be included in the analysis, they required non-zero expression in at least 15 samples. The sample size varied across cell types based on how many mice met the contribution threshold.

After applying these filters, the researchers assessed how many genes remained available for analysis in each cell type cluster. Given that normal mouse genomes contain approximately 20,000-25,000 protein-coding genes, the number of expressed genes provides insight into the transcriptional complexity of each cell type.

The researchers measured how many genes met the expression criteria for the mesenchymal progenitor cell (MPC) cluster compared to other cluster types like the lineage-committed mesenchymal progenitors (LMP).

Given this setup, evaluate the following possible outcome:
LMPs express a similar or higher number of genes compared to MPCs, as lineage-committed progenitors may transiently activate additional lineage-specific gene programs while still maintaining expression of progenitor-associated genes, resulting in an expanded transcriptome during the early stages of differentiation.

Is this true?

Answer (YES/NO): YES